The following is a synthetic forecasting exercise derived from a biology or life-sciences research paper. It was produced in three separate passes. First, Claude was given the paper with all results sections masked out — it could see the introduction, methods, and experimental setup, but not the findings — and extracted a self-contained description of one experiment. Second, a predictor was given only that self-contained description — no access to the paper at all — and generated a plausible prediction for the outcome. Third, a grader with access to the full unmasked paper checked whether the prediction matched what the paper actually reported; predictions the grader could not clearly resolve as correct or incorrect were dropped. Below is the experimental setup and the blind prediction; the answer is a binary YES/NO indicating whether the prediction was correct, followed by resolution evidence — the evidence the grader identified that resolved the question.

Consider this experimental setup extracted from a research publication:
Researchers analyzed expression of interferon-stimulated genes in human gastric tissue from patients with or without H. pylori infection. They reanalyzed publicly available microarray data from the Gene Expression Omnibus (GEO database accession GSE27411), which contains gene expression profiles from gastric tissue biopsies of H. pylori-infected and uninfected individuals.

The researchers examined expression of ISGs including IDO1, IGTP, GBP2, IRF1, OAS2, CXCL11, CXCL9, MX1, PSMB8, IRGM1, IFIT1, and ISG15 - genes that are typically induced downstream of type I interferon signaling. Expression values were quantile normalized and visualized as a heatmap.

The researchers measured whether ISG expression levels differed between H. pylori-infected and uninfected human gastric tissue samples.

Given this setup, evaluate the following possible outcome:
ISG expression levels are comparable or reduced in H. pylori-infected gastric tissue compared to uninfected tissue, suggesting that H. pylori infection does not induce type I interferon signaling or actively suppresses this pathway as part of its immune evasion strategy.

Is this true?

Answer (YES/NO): NO